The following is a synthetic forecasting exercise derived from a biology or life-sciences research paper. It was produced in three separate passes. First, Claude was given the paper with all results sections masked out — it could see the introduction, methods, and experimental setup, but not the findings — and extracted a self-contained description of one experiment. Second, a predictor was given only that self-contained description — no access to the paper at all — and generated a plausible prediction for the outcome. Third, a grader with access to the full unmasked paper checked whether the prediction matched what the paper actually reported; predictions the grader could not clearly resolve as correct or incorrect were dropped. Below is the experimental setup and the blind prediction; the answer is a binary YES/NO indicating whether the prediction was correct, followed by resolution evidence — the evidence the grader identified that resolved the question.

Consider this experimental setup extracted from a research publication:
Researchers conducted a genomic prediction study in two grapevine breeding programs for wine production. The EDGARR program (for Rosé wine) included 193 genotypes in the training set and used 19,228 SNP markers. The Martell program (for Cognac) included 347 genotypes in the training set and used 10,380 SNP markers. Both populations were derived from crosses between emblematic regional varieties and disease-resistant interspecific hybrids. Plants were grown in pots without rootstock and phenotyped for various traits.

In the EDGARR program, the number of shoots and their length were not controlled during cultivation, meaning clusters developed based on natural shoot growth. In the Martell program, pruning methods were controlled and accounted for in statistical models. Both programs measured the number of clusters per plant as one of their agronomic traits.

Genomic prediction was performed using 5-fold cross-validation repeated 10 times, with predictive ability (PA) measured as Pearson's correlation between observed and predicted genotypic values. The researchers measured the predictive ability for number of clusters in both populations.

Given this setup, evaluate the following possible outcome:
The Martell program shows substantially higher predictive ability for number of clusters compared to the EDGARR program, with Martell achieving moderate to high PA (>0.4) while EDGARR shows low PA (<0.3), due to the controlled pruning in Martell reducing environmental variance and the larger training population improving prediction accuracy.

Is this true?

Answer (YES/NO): YES